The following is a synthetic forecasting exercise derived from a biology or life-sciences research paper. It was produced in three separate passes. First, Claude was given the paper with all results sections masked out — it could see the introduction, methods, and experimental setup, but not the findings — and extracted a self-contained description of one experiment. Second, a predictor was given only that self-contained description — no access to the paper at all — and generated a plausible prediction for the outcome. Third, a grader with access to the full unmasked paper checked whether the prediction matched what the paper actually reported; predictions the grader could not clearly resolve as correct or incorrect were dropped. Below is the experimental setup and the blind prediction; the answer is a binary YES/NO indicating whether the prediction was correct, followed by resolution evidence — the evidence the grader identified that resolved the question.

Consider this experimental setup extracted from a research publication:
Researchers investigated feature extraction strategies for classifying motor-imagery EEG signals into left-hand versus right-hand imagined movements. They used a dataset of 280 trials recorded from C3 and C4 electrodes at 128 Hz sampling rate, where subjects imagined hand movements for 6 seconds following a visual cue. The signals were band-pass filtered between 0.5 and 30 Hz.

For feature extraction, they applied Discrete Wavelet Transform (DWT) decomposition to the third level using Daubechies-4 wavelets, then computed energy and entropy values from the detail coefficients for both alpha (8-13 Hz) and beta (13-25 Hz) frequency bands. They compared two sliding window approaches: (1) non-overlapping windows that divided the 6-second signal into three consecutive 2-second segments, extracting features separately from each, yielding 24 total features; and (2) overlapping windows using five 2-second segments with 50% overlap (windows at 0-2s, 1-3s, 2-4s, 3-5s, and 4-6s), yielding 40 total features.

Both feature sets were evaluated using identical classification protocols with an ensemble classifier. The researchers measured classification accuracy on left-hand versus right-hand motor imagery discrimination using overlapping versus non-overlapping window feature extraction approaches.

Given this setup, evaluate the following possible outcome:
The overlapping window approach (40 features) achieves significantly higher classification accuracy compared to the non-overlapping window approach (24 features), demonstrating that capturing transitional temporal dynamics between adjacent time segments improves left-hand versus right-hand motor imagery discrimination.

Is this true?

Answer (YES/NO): YES